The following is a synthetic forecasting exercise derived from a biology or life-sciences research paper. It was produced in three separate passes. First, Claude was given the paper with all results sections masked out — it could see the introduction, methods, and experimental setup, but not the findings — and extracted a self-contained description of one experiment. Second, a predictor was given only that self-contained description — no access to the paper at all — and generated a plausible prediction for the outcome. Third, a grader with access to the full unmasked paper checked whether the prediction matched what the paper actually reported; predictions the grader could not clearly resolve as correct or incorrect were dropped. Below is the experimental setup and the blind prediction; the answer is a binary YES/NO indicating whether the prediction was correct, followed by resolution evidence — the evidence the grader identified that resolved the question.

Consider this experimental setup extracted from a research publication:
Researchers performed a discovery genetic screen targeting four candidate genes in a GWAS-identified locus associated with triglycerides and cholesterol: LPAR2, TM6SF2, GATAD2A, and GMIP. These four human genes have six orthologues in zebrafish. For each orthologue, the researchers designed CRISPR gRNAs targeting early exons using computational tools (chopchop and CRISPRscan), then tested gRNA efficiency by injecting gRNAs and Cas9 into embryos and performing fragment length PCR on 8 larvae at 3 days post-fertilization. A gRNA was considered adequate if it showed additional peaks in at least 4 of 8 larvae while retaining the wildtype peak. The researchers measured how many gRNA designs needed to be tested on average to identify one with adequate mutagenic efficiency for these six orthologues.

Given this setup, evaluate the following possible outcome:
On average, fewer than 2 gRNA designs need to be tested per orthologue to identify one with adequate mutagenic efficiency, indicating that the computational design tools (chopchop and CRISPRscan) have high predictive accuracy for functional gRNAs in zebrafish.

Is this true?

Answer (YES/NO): NO